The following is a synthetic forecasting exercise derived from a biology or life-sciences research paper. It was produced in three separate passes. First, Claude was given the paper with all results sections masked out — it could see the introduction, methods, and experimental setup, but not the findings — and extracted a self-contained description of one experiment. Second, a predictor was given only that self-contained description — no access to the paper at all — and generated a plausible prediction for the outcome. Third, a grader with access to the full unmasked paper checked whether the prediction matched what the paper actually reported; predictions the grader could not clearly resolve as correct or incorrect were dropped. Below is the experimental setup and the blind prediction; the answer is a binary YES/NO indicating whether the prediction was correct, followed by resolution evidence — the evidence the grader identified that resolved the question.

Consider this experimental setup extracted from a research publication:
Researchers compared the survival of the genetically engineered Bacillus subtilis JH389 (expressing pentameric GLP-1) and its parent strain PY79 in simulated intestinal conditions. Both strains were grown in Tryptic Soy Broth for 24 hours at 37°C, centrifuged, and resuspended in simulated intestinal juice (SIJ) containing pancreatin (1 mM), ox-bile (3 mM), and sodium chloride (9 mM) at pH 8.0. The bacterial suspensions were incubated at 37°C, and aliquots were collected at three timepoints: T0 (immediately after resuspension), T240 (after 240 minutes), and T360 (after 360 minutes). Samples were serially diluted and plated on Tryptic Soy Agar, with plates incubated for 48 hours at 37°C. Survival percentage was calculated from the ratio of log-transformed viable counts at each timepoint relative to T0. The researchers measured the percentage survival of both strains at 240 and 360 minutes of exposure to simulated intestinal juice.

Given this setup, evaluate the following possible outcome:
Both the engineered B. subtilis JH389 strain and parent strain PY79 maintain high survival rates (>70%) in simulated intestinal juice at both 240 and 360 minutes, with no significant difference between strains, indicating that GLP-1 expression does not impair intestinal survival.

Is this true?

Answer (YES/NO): YES